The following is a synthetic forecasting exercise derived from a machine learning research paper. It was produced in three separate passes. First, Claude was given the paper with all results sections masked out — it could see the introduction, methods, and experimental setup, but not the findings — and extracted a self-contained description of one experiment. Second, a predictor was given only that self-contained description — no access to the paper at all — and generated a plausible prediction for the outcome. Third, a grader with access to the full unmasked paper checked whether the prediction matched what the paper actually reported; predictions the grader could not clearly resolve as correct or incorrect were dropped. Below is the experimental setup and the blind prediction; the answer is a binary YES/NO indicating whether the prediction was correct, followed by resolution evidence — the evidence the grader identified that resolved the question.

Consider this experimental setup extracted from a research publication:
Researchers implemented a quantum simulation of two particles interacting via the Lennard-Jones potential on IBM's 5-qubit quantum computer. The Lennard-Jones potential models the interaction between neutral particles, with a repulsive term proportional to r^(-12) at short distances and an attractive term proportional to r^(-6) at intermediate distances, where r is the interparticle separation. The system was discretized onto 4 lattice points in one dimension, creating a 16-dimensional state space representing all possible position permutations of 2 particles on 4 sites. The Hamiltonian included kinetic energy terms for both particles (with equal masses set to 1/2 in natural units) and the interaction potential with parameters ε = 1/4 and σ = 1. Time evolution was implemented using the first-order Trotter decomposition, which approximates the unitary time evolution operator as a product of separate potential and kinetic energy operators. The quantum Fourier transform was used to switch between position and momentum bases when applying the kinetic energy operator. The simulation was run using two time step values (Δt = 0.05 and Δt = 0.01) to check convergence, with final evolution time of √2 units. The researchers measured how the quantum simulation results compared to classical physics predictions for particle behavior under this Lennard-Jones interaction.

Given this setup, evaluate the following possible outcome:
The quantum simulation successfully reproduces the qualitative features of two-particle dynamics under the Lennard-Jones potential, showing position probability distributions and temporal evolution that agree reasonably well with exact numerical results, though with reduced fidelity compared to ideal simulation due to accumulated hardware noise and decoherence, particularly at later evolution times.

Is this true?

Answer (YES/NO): NO